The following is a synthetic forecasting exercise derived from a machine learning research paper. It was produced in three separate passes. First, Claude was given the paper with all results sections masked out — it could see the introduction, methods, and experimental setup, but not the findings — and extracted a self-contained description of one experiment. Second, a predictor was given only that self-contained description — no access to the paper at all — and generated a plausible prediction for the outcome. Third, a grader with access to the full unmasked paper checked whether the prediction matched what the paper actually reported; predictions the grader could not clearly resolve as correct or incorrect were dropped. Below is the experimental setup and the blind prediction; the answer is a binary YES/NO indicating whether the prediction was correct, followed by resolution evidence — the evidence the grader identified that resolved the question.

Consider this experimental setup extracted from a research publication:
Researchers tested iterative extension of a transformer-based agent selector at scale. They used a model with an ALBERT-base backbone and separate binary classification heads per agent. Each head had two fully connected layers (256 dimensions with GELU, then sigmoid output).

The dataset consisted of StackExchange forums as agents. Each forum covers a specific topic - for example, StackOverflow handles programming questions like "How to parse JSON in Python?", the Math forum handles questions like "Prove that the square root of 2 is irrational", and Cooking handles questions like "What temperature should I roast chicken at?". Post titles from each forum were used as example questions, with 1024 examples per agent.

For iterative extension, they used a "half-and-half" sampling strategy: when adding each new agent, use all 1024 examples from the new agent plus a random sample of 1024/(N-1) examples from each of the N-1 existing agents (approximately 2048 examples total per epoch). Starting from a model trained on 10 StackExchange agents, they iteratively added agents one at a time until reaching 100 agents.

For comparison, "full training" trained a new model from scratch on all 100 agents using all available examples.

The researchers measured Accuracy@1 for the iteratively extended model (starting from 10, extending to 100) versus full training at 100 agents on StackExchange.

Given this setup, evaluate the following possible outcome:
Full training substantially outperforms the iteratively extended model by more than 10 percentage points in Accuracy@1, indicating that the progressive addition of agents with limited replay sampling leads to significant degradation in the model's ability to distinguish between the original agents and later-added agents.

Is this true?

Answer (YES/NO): NO